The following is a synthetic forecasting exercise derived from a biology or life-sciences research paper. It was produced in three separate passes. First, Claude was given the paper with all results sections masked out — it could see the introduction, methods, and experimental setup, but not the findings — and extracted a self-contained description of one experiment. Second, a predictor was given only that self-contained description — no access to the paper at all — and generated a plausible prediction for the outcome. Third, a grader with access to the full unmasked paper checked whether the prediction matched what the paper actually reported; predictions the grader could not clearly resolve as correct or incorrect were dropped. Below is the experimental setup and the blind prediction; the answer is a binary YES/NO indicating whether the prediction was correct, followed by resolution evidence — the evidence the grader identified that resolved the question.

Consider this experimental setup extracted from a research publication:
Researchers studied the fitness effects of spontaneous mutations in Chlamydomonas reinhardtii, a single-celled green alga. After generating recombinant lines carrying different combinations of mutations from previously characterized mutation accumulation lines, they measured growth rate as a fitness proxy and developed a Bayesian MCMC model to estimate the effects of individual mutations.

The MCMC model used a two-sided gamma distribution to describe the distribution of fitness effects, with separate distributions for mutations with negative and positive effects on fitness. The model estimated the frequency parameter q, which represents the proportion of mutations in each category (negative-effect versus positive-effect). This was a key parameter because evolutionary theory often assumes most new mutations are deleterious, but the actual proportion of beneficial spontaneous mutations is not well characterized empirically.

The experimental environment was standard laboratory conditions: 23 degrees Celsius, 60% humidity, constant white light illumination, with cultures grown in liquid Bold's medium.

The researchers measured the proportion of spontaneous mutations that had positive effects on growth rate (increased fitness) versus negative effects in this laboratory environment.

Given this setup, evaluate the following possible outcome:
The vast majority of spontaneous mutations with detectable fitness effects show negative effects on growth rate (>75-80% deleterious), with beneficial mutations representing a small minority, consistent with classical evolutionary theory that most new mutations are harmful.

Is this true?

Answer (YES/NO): NO